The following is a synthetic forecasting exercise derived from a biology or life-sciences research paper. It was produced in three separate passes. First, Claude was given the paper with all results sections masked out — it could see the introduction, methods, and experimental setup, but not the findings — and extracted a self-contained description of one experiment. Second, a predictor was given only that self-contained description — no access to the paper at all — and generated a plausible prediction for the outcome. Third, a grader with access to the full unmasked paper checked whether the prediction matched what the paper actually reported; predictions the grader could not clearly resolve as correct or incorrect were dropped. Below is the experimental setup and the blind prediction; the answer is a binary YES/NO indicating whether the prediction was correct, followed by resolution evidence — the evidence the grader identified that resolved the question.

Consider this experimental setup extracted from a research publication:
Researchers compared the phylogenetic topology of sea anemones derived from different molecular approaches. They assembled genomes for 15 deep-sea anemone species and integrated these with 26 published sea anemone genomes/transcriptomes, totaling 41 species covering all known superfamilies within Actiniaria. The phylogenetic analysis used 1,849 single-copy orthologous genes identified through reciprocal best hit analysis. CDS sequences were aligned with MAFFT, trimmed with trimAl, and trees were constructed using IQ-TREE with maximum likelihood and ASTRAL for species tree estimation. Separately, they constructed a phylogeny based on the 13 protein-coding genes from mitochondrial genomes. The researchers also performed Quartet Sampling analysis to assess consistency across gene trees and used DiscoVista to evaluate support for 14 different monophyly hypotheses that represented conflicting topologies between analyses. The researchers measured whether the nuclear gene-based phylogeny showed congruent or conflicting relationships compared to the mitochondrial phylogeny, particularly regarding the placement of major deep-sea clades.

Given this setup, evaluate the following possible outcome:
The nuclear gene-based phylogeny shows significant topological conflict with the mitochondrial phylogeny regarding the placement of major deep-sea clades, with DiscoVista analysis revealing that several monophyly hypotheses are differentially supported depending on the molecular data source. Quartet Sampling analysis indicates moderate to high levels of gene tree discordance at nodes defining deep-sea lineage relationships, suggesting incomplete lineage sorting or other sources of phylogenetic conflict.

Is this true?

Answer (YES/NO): YES